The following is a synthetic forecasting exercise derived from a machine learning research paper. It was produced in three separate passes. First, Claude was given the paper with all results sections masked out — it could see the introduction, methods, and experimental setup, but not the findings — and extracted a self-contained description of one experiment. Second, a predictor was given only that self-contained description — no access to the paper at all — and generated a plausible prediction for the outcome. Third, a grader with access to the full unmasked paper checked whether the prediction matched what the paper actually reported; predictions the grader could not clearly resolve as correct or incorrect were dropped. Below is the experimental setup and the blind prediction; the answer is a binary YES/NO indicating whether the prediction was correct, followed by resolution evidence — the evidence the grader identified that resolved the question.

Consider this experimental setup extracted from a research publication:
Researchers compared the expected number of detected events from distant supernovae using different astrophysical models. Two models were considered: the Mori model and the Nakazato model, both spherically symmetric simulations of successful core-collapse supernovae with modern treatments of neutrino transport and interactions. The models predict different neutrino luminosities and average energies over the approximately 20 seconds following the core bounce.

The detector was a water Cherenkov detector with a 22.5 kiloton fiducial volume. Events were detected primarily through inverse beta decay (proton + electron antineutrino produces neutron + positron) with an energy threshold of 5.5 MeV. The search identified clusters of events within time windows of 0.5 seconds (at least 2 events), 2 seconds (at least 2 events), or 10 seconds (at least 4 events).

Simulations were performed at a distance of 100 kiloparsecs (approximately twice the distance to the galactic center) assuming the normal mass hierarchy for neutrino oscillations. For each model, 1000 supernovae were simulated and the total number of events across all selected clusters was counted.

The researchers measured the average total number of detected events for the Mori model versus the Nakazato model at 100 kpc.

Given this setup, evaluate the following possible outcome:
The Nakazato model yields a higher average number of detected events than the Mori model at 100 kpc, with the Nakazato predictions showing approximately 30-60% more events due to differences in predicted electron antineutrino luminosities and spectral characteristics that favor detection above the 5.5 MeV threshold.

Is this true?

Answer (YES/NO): NO